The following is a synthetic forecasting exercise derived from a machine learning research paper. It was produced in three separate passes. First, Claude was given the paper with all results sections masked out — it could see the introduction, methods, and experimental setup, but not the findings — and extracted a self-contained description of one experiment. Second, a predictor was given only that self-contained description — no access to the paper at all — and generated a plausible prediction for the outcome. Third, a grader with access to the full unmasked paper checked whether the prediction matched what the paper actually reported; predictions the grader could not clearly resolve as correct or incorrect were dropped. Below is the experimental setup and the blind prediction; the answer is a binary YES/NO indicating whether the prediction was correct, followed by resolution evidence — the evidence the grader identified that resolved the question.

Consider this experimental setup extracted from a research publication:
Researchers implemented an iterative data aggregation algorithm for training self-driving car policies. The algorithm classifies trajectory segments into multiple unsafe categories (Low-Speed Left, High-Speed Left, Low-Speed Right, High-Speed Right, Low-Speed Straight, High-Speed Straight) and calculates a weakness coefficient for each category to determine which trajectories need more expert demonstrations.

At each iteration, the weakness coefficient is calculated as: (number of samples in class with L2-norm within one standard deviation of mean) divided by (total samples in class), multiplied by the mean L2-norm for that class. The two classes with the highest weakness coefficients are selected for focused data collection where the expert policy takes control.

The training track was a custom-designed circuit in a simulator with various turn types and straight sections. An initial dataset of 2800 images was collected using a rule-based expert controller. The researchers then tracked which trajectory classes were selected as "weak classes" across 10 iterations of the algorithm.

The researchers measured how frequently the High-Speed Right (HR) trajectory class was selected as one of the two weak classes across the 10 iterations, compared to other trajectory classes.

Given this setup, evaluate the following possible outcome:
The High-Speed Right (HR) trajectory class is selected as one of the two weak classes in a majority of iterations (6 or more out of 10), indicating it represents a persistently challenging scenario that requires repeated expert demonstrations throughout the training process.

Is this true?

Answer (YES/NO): YES